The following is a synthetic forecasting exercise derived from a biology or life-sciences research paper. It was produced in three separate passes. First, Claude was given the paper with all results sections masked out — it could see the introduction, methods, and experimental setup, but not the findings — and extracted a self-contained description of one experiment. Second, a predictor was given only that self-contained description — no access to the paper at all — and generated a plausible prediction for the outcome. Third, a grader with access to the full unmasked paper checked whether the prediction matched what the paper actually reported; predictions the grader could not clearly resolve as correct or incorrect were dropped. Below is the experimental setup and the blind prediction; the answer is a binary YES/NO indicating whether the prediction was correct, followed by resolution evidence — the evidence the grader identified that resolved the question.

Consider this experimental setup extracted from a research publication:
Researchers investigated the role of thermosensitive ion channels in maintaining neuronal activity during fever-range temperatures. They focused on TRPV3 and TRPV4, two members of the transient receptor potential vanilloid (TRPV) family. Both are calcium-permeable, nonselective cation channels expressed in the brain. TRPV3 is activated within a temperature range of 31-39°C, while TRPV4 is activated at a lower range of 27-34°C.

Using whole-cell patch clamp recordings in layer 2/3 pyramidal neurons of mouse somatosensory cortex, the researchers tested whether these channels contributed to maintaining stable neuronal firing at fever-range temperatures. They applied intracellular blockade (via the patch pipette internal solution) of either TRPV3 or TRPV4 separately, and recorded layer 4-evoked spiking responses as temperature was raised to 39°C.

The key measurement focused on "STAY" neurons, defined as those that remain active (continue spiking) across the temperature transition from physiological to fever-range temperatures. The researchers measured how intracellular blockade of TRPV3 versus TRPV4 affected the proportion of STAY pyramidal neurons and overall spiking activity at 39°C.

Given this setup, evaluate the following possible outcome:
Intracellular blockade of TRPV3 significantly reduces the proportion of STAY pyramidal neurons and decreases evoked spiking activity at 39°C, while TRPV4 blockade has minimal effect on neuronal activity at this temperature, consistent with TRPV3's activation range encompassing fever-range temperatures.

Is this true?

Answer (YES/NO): YES